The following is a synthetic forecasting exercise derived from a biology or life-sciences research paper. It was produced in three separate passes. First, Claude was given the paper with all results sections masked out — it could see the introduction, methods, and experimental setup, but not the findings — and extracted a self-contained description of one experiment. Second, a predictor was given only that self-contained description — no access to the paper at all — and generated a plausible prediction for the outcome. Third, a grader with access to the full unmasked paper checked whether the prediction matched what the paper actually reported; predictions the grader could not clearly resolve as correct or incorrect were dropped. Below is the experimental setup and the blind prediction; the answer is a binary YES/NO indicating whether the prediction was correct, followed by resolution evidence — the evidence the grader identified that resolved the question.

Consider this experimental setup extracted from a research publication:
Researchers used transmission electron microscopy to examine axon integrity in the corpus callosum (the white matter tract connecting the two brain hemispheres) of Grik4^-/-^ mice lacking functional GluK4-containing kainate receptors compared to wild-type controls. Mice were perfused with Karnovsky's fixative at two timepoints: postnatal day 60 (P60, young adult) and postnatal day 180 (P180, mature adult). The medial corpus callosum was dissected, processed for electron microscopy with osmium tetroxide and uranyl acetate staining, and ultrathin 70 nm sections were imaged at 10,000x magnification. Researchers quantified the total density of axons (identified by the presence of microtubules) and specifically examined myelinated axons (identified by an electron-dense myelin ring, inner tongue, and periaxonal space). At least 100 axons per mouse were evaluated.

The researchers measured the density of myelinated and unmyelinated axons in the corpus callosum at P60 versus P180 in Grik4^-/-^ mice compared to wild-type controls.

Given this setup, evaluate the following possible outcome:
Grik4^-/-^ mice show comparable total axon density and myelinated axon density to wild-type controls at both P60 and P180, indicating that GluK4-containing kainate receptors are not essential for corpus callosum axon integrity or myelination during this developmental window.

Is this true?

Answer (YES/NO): NO